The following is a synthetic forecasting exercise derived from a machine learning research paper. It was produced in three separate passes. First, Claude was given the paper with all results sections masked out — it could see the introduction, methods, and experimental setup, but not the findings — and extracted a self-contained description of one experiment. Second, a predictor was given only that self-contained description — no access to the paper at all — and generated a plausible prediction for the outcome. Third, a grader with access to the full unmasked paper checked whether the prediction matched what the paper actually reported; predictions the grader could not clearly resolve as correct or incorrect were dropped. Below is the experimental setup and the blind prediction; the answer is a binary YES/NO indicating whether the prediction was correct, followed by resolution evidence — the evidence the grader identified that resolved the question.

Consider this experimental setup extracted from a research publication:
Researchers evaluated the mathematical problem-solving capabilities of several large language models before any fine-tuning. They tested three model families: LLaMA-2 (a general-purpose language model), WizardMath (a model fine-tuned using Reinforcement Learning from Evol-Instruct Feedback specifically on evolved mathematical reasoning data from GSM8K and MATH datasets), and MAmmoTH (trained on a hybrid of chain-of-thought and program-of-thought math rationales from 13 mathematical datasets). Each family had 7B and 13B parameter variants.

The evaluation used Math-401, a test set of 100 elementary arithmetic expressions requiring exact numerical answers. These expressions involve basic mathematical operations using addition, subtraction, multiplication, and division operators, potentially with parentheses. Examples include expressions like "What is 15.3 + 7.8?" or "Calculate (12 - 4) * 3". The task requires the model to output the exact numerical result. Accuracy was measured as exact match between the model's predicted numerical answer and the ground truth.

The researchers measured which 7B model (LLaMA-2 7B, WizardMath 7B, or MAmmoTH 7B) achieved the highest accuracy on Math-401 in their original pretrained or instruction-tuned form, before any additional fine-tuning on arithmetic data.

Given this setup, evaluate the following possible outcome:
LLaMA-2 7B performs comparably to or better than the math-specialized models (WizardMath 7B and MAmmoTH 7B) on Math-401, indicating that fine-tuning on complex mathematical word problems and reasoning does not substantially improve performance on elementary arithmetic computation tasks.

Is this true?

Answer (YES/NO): YES